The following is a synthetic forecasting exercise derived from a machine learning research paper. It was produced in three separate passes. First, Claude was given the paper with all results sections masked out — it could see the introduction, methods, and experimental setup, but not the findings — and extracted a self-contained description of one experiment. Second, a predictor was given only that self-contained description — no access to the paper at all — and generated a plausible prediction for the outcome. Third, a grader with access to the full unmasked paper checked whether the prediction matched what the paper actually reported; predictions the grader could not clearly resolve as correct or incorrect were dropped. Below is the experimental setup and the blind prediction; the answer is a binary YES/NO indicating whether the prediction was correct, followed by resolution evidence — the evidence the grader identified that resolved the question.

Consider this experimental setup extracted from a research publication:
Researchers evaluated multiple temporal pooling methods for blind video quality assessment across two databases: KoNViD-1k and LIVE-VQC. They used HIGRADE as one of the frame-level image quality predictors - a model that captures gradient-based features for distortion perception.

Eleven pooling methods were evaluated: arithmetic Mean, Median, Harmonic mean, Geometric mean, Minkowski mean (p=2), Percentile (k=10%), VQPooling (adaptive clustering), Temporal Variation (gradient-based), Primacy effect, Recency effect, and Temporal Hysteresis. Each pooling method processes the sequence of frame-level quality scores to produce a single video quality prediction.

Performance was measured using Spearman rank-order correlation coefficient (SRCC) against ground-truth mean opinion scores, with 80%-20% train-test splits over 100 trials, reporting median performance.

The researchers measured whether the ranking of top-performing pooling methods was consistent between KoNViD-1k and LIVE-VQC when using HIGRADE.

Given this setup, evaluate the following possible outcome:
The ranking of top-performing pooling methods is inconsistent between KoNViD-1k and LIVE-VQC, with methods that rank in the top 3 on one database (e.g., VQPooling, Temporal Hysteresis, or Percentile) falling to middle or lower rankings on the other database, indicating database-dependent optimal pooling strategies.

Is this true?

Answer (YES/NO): YES